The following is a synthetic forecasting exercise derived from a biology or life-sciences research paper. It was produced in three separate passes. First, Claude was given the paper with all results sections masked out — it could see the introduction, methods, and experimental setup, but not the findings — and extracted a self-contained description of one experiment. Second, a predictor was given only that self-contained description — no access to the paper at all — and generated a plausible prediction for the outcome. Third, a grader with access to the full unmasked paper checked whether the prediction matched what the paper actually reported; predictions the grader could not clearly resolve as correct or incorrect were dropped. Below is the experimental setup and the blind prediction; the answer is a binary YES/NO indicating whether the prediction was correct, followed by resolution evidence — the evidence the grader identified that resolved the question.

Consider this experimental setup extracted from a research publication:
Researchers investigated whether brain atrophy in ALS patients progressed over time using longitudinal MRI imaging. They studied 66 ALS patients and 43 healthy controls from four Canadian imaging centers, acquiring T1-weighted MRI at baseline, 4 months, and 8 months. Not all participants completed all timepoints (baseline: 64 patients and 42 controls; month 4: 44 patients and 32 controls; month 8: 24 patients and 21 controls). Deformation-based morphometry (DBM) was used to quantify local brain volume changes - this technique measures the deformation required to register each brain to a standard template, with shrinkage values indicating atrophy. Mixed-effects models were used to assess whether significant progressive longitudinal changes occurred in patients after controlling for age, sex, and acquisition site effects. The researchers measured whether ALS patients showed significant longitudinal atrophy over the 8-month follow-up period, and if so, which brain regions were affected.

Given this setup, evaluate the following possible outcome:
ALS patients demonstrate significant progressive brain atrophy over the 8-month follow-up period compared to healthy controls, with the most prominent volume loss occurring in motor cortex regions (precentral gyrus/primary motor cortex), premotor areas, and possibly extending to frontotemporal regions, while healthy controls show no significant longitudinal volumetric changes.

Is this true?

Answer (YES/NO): YES